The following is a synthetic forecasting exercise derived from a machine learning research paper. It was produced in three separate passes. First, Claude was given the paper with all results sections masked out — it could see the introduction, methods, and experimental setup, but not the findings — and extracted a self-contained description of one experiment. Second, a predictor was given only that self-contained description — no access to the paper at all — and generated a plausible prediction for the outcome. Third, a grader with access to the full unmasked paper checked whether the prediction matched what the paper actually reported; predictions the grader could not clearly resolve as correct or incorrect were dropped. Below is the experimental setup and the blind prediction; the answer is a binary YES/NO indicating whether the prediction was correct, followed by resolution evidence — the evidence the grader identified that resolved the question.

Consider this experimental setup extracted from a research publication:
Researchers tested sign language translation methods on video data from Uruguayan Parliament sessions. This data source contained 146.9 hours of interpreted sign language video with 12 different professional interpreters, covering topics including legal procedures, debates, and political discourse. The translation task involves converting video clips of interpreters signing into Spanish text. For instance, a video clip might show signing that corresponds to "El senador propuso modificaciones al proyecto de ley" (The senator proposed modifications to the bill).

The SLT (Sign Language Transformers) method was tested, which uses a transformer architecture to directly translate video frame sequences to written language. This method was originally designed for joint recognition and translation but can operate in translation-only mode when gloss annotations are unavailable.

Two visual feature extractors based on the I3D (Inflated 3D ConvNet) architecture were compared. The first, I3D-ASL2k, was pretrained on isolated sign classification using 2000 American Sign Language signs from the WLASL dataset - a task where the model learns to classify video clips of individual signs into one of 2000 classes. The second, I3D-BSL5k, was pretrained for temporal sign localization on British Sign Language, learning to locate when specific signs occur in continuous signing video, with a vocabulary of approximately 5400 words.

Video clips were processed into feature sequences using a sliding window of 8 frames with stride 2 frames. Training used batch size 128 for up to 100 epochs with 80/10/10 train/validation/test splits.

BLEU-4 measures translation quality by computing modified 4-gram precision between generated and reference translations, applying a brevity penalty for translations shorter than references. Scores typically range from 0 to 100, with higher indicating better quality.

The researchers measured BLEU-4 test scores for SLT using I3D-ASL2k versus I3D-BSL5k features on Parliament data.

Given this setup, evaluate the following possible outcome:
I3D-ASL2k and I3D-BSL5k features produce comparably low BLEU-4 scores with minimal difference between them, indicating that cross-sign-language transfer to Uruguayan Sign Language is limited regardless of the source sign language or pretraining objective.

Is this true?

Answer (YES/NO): NO